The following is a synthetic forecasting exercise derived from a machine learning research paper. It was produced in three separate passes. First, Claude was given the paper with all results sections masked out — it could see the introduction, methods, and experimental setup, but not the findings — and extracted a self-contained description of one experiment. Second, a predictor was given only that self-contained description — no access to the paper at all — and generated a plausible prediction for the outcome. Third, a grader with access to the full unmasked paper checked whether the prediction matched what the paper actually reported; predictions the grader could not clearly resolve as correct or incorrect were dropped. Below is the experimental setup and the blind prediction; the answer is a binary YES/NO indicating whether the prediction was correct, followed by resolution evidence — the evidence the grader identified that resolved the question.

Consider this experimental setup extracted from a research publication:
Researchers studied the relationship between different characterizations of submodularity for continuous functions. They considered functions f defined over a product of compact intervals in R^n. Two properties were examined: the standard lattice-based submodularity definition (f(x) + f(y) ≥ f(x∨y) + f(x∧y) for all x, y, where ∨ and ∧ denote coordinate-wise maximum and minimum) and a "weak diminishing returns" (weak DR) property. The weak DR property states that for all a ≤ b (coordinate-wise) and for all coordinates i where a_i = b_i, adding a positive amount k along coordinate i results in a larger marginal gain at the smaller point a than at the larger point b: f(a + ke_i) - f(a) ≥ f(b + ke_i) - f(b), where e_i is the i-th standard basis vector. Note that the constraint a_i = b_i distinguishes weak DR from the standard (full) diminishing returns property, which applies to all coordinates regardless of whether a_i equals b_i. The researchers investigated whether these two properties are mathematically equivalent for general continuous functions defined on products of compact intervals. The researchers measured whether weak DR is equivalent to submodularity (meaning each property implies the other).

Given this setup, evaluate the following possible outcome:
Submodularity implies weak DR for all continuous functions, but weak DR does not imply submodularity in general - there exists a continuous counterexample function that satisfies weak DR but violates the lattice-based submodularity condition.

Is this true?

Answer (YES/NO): NO